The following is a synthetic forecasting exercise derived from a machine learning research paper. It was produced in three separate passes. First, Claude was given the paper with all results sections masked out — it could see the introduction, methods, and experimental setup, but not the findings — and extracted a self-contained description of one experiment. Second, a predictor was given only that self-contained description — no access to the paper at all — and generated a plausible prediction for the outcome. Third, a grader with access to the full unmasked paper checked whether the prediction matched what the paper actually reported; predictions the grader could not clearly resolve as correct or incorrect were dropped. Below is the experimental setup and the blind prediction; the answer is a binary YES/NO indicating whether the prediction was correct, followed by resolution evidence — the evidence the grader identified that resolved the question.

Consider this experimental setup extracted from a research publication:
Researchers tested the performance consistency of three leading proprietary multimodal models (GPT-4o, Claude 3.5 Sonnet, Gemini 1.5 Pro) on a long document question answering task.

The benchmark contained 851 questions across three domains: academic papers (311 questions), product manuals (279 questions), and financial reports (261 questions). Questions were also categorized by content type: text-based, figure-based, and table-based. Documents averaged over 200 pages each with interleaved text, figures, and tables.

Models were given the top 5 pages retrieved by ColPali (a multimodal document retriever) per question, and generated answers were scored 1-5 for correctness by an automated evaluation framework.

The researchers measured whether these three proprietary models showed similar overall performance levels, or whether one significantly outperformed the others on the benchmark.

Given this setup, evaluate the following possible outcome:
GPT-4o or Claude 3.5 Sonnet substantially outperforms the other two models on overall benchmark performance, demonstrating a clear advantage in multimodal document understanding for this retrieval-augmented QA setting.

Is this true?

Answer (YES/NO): NO